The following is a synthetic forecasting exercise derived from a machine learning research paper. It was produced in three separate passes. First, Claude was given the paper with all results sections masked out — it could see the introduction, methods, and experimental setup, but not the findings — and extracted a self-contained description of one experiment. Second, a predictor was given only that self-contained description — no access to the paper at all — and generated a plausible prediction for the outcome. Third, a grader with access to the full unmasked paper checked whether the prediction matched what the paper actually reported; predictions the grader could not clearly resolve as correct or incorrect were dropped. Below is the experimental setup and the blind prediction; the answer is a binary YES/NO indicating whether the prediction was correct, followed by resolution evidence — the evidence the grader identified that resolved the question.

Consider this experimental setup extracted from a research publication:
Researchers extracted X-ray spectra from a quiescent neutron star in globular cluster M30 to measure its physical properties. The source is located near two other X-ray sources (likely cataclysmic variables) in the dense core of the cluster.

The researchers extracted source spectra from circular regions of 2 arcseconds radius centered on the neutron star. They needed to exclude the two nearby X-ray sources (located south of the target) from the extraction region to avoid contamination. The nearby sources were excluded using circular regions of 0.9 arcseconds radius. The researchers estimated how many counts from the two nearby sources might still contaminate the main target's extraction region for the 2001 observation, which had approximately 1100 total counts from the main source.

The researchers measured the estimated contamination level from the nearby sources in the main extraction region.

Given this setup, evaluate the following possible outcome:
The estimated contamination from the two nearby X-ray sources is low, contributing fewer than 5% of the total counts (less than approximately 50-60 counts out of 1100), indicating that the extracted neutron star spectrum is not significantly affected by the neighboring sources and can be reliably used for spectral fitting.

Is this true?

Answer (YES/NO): YES